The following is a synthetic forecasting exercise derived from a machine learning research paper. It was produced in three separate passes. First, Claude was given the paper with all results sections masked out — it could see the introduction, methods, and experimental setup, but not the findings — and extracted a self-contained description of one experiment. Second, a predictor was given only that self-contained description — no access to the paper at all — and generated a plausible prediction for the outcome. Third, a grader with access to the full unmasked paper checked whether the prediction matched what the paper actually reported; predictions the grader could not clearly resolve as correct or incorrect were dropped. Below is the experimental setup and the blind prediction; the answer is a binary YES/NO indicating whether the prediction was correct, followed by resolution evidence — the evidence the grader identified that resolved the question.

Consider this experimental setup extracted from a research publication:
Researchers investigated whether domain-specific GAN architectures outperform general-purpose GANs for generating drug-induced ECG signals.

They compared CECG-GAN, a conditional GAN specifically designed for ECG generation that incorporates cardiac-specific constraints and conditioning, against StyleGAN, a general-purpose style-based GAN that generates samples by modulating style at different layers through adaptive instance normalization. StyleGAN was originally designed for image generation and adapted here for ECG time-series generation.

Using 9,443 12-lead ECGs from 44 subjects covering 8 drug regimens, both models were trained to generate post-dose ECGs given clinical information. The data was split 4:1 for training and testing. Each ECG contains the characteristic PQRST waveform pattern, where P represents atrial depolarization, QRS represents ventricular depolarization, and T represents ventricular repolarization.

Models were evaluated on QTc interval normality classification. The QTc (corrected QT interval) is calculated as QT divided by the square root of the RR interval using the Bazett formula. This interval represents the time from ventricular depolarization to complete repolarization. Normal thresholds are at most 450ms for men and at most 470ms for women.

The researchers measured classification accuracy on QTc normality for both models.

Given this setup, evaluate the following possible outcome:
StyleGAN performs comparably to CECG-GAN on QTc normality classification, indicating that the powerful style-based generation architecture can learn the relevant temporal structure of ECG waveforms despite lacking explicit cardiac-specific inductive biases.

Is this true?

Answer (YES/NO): YES